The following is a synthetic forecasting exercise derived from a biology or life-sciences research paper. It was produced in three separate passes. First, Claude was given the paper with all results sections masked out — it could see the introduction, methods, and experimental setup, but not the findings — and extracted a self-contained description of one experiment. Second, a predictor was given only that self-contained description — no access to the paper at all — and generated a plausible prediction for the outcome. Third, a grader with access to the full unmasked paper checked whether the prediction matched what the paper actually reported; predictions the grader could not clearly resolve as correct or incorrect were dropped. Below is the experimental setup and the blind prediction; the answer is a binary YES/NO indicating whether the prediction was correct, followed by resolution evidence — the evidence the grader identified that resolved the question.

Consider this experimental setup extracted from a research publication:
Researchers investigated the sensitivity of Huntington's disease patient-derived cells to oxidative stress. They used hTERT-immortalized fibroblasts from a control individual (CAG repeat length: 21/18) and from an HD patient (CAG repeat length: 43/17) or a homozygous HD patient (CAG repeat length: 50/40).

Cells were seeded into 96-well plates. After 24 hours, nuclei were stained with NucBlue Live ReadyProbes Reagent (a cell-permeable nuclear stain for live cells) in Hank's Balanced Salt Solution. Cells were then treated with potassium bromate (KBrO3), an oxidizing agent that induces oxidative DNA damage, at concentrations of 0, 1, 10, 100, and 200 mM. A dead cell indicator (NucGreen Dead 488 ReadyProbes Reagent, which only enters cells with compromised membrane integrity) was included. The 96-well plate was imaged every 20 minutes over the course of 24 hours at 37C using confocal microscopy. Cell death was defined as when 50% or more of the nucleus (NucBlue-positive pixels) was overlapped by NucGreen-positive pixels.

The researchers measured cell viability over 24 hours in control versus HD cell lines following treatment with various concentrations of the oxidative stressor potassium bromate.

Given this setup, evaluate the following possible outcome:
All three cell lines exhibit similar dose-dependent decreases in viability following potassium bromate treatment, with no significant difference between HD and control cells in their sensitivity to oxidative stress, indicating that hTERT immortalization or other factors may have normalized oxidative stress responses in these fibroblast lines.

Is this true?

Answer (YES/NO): NO